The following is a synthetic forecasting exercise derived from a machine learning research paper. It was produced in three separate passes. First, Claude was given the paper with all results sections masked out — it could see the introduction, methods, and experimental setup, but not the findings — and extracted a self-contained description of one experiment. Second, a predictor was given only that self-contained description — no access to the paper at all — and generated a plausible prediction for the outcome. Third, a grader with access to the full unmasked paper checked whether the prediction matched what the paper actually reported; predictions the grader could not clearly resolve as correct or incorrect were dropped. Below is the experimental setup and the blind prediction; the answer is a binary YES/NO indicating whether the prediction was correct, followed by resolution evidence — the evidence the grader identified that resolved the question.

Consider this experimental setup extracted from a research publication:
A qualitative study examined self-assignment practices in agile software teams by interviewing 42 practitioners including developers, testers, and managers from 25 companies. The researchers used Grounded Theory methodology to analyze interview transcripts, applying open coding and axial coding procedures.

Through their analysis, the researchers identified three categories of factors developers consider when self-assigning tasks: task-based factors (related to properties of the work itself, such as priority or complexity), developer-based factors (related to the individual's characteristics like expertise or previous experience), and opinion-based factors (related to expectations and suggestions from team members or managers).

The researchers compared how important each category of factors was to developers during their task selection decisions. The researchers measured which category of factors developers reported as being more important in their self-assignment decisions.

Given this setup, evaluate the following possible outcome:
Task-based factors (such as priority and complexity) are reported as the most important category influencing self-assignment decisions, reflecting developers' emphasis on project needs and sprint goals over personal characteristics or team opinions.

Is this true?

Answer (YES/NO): NO